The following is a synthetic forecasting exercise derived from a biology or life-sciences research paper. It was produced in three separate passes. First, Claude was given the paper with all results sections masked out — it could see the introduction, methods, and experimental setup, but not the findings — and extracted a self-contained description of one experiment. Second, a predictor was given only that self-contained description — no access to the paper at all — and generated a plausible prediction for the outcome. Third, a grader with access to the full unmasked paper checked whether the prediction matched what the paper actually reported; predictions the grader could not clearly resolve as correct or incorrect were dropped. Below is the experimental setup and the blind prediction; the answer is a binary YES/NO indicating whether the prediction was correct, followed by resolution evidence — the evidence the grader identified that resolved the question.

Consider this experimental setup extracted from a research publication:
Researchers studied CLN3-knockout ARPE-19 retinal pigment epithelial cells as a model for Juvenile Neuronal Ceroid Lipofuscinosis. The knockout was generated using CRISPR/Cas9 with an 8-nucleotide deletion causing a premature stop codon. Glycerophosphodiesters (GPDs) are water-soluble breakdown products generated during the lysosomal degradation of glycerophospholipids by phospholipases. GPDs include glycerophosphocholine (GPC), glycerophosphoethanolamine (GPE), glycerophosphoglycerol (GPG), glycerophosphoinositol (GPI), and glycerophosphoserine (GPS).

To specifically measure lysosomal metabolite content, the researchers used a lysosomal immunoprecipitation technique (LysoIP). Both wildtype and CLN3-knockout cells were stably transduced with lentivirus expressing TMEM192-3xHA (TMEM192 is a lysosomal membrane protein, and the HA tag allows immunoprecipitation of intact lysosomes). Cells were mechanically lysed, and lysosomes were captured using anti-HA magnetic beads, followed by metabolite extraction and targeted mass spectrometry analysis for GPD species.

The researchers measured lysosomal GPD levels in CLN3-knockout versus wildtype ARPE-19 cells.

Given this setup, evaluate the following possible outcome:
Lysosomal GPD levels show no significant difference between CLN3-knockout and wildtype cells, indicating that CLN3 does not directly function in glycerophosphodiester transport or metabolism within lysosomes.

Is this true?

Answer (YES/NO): NO